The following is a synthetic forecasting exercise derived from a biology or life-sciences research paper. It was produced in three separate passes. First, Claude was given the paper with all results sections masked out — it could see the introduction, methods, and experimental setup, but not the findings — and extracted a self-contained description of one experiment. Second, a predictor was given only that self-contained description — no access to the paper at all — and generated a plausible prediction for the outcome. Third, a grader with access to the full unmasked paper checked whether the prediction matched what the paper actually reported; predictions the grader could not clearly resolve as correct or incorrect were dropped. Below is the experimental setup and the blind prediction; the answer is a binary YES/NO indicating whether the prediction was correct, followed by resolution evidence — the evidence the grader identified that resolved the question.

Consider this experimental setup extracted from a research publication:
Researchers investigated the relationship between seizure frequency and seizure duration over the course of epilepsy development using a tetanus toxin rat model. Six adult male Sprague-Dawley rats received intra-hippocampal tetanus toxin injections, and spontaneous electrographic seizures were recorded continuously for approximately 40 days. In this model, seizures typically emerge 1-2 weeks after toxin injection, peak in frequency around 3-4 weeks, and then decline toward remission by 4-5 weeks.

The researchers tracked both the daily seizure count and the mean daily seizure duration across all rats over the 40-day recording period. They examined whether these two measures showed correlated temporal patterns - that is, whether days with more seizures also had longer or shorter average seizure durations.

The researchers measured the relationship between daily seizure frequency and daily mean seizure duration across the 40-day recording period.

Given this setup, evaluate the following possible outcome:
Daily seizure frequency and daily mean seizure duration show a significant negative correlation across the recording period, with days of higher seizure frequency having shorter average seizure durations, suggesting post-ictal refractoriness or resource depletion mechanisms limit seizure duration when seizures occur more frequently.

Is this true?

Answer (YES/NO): NO